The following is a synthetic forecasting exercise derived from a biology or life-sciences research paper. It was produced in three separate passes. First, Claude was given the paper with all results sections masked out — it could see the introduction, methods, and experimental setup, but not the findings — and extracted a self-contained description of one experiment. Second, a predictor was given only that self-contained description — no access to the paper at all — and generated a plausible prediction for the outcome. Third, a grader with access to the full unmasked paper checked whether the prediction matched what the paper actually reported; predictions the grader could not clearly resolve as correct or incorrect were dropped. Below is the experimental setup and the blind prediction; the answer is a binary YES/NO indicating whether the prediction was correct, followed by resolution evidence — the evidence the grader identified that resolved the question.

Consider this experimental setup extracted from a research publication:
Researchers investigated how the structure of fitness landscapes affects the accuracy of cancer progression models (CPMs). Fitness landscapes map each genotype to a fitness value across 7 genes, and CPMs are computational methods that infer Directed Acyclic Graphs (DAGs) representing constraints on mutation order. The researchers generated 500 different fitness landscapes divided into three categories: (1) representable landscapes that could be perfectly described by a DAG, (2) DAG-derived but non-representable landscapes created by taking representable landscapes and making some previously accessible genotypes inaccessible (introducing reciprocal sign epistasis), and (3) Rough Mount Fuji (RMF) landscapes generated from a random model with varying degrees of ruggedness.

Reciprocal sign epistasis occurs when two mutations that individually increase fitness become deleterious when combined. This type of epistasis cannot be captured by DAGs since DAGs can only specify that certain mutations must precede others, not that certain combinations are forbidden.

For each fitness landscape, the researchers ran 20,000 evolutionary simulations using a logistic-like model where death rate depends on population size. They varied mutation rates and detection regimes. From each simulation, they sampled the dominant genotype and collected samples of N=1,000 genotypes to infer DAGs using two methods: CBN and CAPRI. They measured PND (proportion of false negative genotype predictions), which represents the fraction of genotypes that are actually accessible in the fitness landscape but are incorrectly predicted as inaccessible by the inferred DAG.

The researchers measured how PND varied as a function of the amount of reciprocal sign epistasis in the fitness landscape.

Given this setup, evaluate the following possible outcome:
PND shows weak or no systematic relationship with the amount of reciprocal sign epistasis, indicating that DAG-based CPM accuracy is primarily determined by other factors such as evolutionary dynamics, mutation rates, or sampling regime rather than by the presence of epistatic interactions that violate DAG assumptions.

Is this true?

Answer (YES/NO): NO